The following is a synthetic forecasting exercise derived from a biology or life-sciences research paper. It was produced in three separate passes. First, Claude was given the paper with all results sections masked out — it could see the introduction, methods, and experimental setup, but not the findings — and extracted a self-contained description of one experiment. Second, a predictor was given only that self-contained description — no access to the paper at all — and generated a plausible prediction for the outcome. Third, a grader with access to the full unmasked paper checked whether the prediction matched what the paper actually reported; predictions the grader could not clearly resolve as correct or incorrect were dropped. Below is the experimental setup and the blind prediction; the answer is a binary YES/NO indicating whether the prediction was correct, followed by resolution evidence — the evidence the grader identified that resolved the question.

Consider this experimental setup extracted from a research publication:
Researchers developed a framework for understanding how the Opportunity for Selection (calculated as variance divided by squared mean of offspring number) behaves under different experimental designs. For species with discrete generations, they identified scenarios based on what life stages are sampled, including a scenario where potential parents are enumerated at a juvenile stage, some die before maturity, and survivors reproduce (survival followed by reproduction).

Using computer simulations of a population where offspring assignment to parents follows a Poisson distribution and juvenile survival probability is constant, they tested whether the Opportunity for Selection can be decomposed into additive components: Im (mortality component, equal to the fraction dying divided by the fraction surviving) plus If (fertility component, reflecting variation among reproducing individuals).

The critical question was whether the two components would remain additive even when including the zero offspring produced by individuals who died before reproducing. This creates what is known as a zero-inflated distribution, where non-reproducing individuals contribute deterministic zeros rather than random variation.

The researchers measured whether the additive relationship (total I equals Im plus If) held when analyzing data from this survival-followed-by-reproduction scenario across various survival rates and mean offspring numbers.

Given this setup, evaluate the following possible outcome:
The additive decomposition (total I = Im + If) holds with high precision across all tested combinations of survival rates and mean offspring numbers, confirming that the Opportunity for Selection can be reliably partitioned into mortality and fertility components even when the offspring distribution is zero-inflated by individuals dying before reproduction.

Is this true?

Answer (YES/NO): YES